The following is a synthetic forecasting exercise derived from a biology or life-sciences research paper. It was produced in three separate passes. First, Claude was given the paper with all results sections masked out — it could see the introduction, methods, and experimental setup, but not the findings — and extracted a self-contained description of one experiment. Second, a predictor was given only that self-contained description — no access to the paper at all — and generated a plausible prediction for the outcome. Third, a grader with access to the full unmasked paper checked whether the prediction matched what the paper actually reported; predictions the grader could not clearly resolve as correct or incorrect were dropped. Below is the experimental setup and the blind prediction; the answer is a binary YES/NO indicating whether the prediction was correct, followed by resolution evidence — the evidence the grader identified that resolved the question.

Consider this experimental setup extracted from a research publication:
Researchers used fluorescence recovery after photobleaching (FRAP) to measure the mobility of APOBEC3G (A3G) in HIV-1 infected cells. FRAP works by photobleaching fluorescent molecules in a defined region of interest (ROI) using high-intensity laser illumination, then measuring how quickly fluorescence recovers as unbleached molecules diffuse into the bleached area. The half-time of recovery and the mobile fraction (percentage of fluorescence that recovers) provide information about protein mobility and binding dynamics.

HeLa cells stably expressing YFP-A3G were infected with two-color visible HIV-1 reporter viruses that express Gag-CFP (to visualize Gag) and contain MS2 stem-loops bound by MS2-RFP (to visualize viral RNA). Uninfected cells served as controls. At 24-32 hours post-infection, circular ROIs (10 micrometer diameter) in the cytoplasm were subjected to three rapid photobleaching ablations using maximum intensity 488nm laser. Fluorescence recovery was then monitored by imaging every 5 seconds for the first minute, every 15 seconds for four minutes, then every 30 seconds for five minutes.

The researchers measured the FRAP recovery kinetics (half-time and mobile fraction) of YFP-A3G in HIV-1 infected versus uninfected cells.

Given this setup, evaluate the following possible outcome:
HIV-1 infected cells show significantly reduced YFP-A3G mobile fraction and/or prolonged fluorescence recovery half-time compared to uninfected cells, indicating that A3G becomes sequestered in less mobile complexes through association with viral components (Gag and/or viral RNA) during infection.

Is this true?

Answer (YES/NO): YES